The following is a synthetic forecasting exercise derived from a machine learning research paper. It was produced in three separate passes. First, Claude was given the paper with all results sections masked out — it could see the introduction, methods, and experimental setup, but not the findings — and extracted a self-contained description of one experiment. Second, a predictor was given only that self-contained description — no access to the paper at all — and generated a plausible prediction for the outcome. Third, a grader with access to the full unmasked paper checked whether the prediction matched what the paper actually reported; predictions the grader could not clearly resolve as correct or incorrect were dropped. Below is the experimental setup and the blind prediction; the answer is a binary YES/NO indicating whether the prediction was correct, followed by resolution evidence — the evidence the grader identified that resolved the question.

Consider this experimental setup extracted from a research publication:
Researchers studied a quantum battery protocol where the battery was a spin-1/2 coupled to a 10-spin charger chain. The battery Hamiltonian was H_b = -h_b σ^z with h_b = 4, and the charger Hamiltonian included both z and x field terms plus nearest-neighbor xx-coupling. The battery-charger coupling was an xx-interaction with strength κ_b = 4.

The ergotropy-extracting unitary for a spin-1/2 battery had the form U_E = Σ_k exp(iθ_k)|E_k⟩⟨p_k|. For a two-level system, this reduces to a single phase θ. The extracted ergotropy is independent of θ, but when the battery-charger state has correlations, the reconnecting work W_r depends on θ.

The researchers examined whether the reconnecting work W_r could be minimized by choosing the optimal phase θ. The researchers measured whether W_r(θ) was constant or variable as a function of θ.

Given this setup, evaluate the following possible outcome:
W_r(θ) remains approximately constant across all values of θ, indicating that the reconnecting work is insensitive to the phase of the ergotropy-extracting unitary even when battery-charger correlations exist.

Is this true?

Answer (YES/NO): NO